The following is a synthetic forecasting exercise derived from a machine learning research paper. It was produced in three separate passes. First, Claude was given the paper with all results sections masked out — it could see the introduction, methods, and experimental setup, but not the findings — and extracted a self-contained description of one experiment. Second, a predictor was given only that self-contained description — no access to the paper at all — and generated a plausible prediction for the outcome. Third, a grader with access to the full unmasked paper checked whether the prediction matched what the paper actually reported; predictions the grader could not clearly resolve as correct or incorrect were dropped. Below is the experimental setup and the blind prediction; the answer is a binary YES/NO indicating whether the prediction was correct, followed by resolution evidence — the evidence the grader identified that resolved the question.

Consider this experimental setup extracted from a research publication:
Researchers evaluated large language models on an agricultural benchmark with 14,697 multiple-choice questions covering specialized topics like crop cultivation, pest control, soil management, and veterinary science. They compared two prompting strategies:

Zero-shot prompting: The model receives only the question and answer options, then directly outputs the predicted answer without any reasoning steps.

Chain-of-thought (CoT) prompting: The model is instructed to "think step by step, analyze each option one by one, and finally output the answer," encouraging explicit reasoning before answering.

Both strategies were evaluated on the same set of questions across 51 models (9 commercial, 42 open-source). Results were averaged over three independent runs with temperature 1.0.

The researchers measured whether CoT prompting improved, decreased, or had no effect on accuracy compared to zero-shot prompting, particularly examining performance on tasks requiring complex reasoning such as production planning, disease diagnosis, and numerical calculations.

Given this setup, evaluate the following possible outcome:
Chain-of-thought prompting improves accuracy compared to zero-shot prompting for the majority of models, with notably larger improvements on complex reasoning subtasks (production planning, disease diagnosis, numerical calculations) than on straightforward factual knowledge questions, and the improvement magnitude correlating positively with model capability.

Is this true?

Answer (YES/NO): NO